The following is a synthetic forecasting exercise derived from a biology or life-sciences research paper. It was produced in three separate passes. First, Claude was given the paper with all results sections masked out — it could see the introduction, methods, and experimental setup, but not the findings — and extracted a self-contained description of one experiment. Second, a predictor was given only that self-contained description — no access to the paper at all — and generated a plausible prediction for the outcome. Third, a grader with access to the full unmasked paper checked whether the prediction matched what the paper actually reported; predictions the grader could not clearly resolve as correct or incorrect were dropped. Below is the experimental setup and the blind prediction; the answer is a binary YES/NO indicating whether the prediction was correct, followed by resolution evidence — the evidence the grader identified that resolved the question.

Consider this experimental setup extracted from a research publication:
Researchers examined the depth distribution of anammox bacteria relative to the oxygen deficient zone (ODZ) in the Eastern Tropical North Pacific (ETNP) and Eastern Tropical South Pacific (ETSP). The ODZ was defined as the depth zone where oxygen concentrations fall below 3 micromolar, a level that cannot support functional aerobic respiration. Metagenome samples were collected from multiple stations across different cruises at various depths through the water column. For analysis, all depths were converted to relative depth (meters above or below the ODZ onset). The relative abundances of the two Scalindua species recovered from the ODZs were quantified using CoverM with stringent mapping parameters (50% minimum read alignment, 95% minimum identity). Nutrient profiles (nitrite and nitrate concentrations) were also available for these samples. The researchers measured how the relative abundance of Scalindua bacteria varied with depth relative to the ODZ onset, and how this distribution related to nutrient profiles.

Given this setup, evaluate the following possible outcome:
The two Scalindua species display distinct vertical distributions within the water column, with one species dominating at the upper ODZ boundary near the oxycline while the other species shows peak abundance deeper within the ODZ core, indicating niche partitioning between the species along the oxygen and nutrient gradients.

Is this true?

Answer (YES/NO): NO